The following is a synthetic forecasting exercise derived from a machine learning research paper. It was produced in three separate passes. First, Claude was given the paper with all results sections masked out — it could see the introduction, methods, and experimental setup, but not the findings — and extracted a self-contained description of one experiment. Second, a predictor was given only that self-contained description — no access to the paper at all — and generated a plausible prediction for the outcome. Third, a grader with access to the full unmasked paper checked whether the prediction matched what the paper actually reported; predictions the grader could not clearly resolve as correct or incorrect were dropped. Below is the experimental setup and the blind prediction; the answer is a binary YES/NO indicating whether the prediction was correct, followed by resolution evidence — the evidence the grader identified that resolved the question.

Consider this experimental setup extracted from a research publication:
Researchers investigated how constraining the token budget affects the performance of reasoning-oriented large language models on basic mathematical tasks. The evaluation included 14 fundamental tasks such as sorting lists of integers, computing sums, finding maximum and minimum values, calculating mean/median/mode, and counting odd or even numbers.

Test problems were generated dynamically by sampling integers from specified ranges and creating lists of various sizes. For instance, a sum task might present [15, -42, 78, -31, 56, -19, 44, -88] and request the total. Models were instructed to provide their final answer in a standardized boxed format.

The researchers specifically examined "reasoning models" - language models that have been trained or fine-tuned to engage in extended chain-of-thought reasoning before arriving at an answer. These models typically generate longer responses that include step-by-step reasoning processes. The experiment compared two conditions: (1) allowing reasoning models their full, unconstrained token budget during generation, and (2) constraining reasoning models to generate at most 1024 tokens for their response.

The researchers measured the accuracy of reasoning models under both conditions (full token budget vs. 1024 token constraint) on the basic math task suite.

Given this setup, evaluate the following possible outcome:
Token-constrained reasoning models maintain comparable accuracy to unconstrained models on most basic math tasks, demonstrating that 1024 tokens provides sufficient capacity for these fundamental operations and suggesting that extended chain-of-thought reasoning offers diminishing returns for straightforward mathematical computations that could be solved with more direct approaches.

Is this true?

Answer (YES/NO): NO